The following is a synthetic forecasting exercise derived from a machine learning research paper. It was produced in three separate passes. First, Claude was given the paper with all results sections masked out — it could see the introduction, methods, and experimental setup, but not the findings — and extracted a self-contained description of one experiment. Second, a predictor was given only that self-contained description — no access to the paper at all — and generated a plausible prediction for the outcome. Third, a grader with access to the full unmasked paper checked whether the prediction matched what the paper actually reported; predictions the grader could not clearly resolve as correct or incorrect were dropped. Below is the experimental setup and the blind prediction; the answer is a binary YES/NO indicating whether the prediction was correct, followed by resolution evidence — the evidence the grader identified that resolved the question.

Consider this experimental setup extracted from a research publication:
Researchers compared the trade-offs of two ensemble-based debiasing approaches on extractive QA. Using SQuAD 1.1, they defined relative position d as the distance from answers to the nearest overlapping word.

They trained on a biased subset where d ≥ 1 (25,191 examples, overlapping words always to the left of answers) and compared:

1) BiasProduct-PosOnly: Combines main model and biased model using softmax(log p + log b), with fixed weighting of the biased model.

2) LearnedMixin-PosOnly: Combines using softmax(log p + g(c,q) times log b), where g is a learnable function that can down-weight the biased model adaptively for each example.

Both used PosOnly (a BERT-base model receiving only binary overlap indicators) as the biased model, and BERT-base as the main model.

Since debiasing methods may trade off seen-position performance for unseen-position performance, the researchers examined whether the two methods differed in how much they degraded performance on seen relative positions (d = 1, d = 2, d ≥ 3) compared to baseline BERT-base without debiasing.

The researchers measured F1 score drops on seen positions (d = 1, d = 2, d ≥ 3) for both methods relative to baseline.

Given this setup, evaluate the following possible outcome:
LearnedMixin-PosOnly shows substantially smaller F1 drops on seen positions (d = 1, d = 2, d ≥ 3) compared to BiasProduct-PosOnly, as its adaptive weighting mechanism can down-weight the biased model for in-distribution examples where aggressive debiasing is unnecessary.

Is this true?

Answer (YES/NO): YES